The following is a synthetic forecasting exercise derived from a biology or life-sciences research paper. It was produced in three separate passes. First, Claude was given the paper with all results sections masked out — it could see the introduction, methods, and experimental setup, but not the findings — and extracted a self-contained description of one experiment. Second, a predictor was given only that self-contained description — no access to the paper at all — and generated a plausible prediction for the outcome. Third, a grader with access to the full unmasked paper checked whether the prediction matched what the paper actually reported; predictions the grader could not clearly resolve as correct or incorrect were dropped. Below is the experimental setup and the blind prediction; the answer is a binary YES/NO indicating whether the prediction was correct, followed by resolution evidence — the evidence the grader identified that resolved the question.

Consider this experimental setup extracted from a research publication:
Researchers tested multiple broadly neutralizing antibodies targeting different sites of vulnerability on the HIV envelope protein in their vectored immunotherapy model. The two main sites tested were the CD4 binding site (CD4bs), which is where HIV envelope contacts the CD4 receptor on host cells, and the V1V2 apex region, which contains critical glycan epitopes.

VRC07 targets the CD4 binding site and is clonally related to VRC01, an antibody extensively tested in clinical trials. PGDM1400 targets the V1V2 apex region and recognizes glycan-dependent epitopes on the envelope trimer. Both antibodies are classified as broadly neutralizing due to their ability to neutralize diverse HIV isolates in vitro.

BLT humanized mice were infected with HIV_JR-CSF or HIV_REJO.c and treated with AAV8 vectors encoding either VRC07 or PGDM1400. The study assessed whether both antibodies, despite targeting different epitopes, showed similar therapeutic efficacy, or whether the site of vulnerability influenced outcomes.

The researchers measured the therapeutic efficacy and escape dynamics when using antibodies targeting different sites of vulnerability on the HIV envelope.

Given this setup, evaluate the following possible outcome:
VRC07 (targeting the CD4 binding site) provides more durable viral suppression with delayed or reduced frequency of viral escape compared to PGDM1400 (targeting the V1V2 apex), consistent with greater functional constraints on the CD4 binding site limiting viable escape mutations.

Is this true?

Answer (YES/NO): YES